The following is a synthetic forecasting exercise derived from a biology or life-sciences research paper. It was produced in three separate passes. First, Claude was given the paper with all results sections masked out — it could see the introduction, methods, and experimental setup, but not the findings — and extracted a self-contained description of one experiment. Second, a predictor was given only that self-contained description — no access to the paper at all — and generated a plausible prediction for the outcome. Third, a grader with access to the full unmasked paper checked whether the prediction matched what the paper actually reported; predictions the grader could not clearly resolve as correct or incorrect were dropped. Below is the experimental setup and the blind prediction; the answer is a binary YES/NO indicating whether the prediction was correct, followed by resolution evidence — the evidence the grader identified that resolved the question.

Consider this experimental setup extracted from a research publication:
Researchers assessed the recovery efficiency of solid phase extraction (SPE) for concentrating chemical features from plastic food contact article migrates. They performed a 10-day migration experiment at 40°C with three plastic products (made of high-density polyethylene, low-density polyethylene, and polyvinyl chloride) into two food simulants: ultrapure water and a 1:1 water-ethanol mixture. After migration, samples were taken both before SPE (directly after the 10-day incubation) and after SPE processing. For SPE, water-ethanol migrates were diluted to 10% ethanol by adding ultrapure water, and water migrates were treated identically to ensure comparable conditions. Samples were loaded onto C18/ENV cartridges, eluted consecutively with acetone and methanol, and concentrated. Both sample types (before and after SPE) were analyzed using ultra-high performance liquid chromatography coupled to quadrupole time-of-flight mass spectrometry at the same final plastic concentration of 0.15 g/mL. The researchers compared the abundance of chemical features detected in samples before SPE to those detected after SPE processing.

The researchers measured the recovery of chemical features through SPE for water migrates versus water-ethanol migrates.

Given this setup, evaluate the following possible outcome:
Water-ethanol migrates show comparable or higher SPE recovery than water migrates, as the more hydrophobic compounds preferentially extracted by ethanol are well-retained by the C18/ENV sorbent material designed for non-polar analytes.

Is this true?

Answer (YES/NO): YES